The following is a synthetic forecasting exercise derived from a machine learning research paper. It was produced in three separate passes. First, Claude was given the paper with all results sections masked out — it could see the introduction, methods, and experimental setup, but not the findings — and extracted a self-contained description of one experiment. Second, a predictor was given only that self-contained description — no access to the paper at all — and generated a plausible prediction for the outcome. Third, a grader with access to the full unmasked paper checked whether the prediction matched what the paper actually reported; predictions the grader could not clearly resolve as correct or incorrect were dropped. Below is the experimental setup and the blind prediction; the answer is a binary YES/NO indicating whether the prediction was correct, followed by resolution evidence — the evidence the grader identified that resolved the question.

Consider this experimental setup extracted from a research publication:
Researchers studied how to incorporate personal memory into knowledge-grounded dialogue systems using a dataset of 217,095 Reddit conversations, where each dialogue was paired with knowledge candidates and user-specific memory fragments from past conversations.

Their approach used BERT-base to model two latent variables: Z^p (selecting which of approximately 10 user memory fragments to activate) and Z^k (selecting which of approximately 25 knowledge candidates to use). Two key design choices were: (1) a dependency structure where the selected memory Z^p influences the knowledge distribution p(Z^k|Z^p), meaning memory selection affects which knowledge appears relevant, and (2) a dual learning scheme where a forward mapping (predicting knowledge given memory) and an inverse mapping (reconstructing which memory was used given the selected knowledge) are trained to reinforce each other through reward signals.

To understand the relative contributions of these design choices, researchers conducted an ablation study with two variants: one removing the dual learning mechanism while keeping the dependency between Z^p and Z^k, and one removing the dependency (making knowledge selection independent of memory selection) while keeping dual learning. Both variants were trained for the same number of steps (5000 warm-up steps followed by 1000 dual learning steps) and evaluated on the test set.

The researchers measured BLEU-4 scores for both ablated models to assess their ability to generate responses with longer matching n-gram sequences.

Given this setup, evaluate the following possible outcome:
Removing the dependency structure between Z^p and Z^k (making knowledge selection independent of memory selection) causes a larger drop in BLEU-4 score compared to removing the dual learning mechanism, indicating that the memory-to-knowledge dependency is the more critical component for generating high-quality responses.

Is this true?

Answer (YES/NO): YES